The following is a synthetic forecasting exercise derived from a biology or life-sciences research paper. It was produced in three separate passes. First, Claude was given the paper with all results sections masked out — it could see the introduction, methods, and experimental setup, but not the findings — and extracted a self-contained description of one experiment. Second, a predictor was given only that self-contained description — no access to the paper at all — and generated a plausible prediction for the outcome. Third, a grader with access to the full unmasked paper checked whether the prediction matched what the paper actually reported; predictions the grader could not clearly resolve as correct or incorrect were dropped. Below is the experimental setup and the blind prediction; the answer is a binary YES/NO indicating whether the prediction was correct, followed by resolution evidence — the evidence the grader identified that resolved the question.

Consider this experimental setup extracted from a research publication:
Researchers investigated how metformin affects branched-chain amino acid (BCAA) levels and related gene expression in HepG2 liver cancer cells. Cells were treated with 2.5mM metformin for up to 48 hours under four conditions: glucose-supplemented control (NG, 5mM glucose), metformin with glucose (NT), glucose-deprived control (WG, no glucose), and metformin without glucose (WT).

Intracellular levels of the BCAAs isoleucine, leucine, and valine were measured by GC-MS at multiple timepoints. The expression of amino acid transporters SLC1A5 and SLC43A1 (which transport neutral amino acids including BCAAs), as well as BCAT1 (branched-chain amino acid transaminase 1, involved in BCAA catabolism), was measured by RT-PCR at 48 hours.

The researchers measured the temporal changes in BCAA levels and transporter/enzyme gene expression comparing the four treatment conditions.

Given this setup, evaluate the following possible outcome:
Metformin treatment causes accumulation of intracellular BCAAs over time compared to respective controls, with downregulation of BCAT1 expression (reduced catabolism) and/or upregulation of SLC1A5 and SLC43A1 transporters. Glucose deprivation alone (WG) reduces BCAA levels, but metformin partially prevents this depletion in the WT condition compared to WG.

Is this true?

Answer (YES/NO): NO